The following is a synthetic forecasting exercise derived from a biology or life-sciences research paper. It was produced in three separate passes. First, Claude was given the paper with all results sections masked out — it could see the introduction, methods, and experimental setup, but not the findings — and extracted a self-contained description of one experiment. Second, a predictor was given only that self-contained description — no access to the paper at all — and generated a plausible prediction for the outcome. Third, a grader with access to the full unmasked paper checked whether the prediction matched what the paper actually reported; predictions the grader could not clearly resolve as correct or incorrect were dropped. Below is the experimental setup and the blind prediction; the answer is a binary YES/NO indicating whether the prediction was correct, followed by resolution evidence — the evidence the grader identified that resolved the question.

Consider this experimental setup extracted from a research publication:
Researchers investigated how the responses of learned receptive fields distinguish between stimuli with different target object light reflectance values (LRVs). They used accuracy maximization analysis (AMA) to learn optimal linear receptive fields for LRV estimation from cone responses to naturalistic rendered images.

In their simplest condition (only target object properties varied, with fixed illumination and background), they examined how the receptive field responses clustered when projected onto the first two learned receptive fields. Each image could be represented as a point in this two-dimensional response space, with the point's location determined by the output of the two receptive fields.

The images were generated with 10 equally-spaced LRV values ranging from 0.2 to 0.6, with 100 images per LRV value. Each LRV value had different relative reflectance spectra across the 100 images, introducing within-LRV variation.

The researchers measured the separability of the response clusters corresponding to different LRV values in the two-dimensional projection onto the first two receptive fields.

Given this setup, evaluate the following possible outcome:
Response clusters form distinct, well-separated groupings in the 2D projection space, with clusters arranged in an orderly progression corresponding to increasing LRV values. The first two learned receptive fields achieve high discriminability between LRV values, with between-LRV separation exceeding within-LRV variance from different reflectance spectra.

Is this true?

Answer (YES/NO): YES